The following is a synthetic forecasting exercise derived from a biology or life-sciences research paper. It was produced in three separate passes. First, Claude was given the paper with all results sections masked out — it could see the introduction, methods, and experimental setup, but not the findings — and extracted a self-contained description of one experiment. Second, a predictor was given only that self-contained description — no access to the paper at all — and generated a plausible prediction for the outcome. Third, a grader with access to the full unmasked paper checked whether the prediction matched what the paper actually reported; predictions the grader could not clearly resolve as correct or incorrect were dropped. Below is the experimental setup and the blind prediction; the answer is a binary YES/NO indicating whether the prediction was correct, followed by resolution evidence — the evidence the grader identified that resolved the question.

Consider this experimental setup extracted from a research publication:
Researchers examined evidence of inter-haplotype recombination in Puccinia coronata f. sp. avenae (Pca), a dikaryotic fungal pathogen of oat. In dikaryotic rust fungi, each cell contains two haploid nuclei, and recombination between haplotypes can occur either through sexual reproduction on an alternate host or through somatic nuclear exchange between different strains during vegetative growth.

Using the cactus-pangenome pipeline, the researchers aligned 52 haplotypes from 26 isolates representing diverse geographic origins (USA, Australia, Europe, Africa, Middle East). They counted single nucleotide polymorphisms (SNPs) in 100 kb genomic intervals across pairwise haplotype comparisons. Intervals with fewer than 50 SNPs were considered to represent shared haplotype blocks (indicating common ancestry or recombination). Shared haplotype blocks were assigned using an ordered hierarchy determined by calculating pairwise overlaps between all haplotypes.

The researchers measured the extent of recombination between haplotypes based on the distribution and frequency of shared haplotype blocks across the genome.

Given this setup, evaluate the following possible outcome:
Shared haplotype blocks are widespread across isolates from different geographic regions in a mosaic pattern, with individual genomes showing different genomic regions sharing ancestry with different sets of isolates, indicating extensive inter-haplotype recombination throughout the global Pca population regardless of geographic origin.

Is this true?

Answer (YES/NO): NO